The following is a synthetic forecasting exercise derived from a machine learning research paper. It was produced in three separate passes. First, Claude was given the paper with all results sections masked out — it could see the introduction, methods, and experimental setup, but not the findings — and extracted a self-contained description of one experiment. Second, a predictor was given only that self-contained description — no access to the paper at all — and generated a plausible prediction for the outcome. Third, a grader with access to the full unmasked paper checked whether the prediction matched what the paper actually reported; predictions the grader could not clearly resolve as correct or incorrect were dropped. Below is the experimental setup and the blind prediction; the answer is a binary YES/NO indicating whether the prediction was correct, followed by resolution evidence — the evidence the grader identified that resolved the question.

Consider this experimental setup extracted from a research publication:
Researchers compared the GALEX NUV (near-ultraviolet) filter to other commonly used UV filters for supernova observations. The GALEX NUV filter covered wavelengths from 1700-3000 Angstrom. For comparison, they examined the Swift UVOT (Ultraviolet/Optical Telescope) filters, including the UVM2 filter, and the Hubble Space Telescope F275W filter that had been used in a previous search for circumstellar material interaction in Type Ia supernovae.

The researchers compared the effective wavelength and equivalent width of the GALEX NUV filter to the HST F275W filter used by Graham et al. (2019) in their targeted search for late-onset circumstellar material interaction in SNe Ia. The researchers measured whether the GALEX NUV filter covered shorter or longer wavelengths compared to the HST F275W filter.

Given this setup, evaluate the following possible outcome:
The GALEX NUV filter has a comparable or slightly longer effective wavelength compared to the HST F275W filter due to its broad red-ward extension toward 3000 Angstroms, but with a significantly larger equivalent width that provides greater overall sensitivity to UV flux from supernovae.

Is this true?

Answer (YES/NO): NO